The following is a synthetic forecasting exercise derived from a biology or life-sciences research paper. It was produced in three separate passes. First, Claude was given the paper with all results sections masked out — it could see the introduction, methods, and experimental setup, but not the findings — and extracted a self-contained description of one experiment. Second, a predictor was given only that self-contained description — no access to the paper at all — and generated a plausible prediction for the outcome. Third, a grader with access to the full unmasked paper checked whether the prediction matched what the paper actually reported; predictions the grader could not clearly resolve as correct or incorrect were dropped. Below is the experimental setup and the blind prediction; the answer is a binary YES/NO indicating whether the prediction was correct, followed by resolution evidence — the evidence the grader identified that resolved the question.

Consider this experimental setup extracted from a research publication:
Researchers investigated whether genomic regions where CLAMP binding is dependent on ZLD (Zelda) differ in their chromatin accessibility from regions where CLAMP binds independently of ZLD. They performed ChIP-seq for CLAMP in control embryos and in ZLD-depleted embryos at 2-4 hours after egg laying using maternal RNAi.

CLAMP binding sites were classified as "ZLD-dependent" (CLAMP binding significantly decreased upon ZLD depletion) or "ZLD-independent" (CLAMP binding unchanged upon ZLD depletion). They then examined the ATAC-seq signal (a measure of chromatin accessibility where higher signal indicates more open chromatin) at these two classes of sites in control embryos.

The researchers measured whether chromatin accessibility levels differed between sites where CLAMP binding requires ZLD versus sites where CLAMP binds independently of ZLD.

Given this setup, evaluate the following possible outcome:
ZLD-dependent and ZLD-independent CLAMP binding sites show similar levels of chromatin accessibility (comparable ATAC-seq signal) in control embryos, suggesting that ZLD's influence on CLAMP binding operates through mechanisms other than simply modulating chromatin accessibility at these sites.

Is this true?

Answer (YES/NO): NO